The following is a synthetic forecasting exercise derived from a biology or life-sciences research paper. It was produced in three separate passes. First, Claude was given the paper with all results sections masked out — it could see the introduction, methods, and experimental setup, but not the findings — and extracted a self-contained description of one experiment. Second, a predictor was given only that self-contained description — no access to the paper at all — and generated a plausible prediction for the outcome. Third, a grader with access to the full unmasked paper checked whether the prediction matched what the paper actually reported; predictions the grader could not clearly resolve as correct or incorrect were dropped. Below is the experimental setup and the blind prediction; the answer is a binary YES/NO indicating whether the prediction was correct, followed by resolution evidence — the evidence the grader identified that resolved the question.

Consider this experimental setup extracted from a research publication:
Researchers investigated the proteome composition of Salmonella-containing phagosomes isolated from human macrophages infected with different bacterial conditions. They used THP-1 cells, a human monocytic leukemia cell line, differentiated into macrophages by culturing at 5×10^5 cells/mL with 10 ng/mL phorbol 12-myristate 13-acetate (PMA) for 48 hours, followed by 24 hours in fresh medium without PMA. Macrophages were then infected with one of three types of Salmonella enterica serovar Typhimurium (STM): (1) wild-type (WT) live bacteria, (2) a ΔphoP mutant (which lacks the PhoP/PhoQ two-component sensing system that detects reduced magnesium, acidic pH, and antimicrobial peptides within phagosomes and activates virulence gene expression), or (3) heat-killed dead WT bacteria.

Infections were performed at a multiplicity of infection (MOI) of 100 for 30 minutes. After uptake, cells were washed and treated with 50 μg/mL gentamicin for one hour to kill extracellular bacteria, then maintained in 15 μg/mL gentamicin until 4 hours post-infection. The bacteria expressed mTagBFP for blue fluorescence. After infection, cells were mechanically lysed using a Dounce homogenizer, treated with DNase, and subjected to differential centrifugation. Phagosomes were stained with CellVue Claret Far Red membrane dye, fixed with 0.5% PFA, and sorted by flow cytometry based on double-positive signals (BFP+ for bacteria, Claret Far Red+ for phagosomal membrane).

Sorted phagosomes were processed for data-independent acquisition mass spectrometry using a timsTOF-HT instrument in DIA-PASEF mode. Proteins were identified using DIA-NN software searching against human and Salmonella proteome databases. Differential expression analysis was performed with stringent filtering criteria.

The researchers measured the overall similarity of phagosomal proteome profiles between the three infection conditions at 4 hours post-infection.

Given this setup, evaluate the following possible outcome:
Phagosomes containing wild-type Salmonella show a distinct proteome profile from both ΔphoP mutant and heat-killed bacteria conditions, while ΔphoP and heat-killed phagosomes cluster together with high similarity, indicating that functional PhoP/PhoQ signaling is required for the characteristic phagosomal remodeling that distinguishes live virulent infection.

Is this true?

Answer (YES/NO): NO